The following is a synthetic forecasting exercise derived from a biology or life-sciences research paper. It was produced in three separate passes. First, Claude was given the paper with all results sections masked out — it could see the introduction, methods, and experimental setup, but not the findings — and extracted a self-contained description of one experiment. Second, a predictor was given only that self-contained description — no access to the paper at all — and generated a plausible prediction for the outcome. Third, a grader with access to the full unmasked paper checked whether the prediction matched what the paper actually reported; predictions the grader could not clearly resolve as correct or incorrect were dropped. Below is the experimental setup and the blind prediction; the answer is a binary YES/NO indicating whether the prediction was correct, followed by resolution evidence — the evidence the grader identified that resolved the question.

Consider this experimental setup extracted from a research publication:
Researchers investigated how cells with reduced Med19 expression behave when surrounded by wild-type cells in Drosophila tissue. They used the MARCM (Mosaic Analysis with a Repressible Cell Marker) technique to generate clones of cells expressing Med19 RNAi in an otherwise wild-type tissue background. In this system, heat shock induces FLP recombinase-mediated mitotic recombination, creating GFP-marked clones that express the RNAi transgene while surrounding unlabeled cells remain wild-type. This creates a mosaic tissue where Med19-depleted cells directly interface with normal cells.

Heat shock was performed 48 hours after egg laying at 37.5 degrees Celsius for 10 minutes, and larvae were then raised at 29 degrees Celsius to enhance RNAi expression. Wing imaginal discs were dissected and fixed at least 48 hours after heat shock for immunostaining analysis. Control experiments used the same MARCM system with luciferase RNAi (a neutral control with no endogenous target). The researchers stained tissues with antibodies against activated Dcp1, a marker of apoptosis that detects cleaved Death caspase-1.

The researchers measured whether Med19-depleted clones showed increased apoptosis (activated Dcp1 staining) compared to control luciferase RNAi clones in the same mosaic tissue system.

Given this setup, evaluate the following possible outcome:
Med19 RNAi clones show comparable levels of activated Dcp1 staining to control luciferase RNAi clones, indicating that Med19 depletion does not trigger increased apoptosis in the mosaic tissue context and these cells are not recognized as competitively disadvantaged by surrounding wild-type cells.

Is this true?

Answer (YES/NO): NO